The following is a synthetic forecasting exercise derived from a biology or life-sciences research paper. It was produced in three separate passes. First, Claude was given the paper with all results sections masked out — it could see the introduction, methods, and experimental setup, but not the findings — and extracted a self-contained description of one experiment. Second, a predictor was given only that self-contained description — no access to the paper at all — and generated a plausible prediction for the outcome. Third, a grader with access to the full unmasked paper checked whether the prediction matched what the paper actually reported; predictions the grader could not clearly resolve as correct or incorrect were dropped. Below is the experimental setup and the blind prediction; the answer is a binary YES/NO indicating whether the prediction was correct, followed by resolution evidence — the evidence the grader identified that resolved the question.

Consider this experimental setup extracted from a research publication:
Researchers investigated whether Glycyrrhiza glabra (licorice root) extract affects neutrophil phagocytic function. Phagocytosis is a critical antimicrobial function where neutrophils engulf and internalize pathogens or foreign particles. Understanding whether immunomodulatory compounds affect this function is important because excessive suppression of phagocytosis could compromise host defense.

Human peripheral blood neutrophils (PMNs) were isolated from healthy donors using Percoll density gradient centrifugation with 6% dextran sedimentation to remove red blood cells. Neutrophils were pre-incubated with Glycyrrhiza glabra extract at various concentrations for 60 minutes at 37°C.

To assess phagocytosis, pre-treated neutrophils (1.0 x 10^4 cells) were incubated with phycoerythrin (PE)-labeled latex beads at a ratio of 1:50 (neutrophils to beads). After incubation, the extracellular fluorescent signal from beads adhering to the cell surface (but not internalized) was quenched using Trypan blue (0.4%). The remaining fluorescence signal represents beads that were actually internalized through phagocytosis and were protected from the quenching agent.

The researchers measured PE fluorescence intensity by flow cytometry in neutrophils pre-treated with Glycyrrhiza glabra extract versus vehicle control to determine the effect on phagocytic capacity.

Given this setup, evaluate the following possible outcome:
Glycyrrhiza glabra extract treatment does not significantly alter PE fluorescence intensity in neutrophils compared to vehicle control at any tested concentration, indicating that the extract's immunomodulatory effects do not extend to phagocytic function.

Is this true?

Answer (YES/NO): NO